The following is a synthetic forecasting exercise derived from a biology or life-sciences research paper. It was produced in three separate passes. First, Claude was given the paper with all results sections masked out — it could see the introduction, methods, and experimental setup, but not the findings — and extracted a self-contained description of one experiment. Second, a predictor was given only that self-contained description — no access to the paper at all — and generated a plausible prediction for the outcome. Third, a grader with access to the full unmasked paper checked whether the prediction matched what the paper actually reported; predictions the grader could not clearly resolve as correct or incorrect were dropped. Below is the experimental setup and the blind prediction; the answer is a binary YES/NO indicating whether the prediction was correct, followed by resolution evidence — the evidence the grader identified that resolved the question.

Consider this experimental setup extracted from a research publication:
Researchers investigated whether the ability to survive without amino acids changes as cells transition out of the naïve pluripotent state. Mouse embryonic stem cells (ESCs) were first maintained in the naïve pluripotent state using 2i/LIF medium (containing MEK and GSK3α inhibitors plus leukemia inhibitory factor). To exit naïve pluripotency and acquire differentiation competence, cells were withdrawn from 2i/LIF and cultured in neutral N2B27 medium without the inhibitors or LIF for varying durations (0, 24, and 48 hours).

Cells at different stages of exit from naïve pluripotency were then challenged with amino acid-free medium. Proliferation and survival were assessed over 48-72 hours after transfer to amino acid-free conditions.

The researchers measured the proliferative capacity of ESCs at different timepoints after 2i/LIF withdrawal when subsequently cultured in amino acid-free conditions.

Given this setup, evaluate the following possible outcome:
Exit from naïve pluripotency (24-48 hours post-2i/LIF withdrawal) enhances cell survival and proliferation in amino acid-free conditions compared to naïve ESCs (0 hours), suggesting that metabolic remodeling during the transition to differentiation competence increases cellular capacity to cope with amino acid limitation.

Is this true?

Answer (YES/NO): NO